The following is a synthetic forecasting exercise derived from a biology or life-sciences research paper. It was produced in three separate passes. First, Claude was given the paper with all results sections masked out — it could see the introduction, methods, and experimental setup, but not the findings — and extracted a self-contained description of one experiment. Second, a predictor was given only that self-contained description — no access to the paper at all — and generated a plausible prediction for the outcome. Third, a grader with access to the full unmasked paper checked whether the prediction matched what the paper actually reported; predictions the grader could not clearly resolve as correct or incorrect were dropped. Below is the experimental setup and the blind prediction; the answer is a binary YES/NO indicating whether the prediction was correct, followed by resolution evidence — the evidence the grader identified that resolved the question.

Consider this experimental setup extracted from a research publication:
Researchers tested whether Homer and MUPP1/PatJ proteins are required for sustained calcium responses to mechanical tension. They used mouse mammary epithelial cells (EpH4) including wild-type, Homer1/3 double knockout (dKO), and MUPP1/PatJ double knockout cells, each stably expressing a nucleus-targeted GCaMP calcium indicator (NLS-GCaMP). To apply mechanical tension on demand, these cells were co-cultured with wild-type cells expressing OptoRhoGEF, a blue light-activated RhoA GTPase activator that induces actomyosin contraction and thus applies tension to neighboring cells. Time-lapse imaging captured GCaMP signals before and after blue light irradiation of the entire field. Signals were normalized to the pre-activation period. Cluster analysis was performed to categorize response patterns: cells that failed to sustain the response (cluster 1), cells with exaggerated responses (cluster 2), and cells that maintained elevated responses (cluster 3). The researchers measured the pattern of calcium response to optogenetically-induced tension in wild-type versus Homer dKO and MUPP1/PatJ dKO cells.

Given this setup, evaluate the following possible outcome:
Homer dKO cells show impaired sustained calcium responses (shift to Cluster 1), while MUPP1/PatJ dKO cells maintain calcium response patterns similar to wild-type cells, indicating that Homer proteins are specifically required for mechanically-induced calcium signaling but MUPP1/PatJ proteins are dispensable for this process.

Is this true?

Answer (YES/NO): NO